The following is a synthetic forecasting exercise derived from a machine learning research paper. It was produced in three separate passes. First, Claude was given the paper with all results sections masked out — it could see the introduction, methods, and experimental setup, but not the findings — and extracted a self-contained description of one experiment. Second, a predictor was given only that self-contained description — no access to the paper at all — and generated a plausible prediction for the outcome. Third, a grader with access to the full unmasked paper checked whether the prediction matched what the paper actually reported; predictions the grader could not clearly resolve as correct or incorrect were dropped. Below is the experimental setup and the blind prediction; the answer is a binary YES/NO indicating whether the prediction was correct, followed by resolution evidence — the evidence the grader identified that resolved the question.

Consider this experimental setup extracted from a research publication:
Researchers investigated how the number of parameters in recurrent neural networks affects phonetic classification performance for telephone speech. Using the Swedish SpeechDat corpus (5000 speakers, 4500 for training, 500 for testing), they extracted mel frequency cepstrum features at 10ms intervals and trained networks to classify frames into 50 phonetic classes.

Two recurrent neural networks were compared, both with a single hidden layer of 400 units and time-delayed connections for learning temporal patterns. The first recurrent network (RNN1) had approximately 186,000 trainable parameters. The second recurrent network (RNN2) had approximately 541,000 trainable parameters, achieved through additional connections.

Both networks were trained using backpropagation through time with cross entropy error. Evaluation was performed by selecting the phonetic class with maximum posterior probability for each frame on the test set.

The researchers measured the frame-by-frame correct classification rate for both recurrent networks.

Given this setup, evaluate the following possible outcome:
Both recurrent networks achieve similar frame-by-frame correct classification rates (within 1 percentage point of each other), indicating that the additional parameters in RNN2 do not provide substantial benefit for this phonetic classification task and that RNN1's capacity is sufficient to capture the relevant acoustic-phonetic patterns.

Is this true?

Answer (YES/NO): NO